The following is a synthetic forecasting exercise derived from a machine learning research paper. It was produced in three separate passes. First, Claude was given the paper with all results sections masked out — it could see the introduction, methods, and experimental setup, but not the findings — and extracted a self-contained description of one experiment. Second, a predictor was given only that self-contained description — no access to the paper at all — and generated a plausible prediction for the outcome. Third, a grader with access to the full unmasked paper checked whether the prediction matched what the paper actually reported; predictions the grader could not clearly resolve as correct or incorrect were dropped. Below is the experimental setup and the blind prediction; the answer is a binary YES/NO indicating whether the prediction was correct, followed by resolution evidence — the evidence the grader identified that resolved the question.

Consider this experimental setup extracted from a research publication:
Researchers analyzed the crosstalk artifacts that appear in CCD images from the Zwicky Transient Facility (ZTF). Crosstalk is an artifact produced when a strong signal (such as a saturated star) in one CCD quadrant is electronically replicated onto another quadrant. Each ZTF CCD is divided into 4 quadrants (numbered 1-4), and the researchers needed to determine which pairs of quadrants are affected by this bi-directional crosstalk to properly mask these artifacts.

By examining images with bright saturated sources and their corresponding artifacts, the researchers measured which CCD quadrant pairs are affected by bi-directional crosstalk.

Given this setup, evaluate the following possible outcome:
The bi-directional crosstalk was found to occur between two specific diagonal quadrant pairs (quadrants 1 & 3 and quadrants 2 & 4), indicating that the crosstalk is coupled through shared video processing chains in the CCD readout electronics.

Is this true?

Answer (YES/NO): NO